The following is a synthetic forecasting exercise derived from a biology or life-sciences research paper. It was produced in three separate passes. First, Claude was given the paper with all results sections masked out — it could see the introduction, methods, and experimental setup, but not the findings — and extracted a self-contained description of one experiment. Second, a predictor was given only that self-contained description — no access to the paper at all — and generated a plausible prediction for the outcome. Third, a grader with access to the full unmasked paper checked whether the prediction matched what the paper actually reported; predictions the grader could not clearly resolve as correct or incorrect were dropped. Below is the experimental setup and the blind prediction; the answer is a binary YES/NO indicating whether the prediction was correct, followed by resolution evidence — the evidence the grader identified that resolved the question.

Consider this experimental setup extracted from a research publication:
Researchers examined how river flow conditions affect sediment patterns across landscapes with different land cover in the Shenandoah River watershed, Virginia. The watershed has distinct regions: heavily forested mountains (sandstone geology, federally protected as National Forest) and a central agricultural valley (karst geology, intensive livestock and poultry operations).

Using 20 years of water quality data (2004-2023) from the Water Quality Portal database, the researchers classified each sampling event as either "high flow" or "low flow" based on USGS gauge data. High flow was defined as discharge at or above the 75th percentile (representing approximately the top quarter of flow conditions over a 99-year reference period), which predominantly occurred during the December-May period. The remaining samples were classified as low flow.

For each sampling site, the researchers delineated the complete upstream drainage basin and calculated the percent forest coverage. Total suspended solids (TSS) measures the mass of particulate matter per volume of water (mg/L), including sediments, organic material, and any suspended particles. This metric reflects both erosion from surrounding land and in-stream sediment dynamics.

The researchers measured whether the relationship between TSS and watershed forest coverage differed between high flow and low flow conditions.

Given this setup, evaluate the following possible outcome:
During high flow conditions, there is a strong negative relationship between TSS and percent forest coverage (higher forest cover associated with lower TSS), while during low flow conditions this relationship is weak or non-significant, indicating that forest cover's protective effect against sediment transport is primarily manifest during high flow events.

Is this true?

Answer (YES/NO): NO